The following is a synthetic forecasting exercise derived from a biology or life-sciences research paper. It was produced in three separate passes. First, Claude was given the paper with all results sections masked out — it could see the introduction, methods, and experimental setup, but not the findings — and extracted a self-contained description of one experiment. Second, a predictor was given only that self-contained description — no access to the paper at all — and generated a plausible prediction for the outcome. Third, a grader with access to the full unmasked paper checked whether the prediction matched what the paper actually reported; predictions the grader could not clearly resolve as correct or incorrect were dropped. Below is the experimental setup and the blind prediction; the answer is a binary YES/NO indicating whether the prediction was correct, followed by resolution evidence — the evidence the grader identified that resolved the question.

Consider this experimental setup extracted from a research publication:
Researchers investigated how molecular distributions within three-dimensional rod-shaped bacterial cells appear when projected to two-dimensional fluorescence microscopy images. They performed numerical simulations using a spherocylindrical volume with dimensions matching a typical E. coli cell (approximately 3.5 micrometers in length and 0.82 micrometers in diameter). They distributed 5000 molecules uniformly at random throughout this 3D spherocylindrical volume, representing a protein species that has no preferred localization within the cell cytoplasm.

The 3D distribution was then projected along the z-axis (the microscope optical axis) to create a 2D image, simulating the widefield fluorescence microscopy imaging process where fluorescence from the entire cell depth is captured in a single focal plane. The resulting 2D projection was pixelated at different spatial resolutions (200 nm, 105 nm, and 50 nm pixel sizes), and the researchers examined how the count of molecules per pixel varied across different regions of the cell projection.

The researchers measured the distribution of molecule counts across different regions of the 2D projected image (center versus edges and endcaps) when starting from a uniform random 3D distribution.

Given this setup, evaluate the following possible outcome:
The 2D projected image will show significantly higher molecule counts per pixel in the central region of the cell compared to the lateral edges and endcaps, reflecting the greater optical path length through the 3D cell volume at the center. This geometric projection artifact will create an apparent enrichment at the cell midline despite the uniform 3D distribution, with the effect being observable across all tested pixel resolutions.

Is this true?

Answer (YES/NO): YES